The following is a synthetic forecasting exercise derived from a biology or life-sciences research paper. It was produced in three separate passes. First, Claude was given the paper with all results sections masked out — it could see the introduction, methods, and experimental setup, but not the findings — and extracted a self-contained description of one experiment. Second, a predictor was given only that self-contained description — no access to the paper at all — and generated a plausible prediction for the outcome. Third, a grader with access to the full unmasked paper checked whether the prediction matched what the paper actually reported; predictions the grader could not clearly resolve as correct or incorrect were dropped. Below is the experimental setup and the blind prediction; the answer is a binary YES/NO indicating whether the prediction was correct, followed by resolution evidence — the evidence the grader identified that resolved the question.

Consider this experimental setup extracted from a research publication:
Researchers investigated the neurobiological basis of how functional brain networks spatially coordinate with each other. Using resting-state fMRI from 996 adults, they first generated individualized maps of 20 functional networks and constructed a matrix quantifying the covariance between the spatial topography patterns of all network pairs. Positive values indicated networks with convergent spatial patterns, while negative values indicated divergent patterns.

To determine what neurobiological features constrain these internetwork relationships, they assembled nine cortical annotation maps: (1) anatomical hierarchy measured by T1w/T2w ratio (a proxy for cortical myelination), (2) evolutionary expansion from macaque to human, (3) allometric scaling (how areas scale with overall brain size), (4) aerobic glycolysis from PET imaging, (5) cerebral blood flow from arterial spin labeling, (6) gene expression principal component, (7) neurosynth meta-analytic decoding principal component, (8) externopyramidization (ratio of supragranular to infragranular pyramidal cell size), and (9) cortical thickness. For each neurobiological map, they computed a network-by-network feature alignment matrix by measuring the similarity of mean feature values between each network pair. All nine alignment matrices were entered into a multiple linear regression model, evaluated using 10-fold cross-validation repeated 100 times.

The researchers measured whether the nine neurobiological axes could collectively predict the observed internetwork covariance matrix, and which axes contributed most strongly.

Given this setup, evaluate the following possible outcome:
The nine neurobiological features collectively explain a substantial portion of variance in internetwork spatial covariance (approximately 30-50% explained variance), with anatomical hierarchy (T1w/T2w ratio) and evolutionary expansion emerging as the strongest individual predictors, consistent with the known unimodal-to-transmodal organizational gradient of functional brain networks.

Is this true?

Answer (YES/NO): NO